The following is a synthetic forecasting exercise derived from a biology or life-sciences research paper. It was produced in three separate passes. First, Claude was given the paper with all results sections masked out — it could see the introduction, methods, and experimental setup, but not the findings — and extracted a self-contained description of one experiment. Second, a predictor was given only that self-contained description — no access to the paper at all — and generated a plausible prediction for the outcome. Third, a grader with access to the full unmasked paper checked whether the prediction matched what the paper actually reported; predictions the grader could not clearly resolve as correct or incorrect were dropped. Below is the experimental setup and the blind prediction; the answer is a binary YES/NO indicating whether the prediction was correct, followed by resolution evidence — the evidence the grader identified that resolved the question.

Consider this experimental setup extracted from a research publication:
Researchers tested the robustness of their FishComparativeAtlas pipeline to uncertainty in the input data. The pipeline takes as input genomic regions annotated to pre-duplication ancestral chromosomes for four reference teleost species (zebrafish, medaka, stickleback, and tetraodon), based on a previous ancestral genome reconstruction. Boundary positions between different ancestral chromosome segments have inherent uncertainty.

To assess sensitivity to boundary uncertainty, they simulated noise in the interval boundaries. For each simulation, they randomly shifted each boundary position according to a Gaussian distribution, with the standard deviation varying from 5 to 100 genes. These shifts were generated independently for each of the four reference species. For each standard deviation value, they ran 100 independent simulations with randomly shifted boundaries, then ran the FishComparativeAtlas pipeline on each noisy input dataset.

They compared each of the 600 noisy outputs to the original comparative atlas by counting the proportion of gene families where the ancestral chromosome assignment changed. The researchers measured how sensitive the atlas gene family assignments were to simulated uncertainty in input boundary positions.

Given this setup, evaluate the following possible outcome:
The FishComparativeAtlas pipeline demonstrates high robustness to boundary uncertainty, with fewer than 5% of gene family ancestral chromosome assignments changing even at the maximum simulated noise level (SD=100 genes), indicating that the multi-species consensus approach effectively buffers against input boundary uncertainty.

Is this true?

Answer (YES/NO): NO